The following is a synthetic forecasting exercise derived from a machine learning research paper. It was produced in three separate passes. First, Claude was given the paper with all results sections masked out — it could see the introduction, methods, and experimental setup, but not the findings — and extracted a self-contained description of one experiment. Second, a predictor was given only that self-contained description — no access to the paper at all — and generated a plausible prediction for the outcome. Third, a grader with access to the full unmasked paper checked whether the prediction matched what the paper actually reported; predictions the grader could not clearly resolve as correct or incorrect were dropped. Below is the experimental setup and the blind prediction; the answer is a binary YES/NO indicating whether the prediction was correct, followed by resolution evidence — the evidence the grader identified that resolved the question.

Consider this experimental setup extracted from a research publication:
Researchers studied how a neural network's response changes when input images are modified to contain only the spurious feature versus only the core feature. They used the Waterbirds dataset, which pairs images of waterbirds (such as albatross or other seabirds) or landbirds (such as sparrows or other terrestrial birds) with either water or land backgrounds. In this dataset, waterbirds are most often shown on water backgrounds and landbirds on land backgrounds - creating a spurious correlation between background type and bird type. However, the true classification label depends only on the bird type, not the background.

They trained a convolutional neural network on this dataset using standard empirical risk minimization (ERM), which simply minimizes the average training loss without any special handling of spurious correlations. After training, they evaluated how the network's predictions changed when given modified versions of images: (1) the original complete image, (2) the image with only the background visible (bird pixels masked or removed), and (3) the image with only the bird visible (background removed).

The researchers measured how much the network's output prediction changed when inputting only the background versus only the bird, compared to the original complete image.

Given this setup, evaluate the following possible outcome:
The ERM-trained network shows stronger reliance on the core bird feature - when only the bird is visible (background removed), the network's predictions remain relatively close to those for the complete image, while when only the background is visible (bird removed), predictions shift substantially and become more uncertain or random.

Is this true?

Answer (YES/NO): NO